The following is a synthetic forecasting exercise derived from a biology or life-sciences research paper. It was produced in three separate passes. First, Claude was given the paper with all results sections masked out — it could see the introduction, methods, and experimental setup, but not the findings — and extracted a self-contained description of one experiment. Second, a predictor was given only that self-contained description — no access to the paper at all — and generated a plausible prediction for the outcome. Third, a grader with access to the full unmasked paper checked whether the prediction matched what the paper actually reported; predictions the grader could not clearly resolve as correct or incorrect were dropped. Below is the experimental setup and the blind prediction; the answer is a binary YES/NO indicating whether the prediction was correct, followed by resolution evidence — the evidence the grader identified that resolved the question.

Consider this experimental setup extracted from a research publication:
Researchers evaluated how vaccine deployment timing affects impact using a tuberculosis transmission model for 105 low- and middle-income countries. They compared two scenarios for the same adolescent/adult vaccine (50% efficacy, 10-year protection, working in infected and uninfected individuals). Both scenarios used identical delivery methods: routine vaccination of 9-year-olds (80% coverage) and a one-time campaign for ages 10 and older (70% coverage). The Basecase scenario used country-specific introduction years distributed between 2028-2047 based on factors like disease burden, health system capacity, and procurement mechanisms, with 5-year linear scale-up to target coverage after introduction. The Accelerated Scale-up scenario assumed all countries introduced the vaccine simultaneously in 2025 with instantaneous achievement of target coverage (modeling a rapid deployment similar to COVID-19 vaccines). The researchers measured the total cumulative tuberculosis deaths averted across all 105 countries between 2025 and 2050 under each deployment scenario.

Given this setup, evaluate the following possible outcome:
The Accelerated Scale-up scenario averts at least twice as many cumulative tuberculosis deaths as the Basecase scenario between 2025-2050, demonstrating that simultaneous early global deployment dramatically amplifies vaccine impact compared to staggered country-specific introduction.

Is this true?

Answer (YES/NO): NO